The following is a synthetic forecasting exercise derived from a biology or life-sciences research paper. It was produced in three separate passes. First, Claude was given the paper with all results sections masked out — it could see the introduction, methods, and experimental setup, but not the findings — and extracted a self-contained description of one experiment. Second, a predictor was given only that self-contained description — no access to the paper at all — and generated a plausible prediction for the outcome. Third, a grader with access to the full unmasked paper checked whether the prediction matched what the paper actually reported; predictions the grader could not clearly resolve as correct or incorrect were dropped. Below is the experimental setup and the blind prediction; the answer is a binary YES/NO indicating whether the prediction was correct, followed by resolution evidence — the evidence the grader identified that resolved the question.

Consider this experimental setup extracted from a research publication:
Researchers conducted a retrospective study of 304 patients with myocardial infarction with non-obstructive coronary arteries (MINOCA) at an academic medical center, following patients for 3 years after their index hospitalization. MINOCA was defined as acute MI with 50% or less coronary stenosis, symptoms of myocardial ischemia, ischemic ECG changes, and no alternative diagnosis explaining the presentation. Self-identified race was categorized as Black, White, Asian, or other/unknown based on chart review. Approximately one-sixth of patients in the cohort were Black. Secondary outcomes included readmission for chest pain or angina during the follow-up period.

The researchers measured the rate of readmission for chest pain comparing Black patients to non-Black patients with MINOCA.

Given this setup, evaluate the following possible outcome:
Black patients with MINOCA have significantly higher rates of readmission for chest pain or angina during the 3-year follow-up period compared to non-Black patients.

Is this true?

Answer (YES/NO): YES